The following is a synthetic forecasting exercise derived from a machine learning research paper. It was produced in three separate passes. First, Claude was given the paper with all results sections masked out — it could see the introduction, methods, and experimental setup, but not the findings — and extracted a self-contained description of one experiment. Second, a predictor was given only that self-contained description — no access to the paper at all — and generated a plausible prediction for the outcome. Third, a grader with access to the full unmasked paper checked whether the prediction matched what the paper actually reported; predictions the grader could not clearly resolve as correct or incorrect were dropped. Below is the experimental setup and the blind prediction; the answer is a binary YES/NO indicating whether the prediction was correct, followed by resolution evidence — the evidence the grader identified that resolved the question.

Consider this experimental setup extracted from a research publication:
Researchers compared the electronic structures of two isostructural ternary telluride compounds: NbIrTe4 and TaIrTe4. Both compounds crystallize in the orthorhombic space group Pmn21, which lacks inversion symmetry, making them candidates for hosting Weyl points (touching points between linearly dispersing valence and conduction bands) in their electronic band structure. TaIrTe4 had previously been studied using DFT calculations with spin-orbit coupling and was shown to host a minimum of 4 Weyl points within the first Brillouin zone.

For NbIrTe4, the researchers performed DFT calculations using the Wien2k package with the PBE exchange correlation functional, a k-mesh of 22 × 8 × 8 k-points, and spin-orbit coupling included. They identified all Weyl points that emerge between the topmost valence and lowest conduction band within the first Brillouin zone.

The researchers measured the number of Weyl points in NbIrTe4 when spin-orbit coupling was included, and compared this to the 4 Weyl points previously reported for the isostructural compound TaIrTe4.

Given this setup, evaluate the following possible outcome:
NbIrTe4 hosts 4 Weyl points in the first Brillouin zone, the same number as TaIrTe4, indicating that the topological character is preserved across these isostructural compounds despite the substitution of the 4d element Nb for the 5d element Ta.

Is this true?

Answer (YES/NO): NO